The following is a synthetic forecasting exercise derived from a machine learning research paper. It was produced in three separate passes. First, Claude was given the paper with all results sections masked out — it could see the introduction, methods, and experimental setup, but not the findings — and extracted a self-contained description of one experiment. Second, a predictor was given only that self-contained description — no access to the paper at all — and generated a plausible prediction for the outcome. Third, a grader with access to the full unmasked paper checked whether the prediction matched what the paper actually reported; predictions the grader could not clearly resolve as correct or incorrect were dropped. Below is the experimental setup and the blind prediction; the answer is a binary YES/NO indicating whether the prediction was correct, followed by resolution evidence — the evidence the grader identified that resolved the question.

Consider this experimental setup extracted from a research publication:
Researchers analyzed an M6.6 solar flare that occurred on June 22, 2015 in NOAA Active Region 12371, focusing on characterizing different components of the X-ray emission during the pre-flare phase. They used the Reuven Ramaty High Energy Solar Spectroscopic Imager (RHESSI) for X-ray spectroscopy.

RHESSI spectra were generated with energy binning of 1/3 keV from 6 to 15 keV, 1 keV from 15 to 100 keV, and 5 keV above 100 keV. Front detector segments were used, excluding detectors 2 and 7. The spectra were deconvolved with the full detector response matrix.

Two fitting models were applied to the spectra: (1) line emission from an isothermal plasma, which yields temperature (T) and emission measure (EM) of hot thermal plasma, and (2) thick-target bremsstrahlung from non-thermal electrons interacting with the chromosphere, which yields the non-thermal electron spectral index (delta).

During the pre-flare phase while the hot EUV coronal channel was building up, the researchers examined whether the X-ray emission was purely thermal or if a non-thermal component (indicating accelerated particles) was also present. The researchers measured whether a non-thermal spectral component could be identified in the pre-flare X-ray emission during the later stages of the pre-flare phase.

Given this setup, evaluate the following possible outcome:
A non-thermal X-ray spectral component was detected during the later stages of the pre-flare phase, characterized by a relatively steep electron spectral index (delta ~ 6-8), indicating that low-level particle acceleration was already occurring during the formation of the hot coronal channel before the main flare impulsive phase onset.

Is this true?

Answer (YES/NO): NO